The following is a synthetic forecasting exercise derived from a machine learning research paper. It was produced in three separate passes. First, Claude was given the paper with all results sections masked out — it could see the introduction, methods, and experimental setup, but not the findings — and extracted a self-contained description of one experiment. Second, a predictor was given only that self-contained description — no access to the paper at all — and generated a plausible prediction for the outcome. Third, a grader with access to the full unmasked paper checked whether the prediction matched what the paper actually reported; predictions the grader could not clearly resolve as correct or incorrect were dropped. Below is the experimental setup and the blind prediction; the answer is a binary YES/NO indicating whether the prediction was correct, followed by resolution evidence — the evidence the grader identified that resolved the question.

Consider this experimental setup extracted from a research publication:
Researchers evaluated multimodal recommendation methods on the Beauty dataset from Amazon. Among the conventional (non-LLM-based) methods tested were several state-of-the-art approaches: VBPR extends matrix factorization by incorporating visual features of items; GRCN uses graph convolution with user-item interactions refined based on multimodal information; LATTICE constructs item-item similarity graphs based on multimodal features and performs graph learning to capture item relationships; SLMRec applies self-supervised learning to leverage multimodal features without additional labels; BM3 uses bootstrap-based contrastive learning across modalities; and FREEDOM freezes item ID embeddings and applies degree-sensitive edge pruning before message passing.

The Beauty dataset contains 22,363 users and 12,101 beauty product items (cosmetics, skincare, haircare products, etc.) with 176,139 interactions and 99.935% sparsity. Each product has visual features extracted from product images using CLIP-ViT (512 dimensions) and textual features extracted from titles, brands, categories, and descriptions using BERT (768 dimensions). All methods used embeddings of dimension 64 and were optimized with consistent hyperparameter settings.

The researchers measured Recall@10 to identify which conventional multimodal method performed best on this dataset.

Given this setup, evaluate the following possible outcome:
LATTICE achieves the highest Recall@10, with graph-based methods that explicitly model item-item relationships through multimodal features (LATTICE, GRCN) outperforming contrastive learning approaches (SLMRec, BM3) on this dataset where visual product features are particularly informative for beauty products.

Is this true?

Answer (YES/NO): NO